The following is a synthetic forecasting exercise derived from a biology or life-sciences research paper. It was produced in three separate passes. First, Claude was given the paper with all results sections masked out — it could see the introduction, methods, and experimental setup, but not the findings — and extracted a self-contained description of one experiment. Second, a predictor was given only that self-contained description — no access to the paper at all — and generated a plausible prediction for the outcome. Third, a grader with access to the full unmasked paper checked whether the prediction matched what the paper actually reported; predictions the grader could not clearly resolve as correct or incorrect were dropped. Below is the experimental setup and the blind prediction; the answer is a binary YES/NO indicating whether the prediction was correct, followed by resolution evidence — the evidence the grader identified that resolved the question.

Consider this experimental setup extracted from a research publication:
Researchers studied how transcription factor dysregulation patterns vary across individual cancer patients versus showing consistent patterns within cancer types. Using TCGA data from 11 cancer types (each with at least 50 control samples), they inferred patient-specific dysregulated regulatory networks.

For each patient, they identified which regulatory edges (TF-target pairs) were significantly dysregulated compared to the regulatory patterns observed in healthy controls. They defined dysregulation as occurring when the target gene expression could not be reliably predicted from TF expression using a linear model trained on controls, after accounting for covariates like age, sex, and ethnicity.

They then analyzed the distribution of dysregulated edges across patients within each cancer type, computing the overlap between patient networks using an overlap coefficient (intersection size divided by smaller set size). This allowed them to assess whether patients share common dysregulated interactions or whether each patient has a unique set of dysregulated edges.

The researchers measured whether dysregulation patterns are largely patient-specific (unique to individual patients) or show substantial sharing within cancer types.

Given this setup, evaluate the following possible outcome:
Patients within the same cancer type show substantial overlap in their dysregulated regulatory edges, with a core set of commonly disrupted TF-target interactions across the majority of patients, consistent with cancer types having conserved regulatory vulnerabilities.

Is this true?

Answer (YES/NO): NO